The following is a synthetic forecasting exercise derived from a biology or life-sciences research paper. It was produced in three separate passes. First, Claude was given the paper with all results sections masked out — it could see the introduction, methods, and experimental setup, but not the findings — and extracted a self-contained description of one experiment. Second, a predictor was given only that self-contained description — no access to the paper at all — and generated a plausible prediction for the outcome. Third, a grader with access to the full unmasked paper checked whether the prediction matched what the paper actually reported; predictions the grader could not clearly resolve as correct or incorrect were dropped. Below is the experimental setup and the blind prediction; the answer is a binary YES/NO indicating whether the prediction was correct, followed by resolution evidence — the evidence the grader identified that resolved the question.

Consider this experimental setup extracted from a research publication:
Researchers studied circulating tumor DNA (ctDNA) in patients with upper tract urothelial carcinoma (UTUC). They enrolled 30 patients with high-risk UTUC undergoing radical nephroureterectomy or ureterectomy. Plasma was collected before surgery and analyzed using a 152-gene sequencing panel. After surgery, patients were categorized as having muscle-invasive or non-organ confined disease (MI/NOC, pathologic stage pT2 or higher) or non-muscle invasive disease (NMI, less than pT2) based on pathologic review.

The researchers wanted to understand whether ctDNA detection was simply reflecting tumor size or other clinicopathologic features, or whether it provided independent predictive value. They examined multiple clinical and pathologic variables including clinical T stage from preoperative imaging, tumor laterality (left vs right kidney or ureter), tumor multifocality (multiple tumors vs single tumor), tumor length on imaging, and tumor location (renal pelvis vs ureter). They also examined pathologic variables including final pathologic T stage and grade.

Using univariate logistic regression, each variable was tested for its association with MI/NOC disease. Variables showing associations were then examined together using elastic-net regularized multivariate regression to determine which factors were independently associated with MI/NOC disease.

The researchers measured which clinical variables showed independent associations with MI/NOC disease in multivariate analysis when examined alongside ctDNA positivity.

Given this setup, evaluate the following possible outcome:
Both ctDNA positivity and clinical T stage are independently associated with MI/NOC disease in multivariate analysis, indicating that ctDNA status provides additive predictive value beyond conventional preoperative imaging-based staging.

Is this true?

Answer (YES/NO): NO